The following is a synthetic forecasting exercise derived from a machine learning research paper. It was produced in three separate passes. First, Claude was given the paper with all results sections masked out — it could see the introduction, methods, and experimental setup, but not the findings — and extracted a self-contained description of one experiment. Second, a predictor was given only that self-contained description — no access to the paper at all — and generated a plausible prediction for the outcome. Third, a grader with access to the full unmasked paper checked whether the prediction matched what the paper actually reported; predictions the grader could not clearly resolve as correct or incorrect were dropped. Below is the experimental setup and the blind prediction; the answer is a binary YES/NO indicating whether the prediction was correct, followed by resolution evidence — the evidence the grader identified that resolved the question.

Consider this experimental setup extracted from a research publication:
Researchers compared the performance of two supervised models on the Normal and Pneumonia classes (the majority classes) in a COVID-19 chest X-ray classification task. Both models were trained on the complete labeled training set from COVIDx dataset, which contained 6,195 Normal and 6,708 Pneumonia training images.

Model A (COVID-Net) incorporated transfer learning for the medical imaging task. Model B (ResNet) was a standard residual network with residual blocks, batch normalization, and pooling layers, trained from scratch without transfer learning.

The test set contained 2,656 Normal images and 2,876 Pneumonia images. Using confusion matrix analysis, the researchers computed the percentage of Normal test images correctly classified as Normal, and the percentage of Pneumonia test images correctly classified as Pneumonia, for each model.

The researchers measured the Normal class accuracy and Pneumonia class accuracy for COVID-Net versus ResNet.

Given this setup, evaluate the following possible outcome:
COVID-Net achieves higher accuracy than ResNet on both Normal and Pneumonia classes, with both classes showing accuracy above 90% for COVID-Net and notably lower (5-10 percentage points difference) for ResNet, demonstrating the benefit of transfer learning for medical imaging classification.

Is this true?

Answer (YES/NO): NO